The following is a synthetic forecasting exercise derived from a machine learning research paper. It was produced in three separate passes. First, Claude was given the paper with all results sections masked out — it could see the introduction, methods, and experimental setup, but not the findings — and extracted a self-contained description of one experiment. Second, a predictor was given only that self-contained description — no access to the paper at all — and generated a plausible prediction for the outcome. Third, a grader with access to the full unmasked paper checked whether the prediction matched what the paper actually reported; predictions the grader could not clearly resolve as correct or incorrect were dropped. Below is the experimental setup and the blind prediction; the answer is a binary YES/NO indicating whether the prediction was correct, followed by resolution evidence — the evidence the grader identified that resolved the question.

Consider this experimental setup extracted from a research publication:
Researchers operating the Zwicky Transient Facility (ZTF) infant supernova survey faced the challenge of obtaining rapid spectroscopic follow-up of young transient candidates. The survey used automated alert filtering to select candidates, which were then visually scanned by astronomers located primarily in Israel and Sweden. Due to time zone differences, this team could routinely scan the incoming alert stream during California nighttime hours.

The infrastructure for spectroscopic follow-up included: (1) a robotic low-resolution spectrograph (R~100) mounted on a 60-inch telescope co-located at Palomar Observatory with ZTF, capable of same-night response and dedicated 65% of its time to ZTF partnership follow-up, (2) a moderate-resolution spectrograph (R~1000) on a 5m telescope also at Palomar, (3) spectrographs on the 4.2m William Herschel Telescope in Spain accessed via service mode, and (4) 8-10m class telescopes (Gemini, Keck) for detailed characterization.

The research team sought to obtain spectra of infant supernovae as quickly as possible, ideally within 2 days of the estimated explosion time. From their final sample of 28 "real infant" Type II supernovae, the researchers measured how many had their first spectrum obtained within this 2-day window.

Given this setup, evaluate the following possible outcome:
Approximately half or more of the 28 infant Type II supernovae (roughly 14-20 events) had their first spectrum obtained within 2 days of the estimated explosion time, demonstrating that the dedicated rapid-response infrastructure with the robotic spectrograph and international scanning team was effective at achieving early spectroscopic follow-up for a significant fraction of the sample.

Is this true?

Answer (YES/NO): NO